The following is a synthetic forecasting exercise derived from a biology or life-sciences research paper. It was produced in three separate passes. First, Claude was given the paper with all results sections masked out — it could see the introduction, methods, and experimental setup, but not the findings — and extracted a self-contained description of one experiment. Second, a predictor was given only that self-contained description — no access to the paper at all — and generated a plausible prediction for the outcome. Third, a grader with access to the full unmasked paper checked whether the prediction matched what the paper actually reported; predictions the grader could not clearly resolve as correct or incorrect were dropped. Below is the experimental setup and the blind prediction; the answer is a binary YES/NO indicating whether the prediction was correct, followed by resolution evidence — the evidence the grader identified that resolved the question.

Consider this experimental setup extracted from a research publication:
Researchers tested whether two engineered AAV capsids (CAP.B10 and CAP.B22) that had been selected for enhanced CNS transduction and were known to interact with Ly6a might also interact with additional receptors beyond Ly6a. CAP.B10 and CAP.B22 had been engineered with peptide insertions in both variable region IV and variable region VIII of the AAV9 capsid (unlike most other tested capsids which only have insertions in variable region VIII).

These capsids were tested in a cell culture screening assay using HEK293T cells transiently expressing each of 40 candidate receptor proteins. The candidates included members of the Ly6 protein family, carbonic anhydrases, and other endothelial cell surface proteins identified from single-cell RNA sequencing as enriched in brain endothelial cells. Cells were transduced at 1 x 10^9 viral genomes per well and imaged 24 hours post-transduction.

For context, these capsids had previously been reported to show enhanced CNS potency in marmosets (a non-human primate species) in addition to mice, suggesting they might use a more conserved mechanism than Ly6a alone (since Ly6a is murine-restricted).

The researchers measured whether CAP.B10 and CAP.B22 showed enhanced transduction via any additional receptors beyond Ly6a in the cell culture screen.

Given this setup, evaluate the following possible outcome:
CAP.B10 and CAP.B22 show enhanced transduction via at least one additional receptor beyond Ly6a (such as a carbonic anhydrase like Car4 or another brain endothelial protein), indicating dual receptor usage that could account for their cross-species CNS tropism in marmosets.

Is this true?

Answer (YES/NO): NO